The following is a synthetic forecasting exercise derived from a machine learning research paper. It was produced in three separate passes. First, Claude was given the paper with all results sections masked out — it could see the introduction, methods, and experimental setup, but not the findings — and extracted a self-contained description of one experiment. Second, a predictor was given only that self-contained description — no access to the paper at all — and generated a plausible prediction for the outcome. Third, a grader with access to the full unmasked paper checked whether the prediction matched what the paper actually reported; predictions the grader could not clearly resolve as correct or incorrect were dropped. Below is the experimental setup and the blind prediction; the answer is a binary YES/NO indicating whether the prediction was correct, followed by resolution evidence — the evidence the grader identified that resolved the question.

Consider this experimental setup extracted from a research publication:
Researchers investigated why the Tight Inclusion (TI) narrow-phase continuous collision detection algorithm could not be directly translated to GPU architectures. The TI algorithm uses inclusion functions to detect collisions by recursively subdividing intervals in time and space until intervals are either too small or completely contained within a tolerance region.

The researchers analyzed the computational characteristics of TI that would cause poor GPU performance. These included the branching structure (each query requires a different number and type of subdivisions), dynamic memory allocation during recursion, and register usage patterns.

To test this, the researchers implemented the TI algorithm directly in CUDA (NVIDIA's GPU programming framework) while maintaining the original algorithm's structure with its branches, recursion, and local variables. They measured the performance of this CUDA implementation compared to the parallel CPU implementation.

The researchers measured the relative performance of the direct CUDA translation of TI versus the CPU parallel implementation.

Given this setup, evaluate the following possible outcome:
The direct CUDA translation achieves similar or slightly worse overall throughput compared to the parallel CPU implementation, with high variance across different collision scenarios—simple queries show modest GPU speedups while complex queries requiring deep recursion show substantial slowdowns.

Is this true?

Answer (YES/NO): NO